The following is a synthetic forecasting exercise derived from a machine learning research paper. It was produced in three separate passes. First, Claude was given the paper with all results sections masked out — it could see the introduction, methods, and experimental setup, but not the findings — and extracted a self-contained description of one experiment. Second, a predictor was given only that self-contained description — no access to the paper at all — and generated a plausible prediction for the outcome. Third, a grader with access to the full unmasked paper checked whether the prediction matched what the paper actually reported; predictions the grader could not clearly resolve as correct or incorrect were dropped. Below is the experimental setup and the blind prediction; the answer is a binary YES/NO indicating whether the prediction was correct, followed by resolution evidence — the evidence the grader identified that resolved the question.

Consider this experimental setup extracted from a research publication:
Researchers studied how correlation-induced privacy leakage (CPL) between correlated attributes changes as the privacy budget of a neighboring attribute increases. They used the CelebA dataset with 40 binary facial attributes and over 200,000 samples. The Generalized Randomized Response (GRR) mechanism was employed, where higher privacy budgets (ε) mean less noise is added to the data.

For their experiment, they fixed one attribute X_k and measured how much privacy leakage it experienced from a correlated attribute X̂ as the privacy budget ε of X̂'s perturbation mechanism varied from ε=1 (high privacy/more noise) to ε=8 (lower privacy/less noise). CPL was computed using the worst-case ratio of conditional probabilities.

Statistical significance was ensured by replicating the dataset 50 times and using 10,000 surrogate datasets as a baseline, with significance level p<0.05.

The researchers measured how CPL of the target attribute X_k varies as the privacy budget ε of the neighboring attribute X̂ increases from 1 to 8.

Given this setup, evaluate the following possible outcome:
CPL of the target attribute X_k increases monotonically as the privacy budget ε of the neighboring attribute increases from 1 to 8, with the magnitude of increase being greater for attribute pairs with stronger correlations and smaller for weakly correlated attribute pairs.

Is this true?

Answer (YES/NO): NO